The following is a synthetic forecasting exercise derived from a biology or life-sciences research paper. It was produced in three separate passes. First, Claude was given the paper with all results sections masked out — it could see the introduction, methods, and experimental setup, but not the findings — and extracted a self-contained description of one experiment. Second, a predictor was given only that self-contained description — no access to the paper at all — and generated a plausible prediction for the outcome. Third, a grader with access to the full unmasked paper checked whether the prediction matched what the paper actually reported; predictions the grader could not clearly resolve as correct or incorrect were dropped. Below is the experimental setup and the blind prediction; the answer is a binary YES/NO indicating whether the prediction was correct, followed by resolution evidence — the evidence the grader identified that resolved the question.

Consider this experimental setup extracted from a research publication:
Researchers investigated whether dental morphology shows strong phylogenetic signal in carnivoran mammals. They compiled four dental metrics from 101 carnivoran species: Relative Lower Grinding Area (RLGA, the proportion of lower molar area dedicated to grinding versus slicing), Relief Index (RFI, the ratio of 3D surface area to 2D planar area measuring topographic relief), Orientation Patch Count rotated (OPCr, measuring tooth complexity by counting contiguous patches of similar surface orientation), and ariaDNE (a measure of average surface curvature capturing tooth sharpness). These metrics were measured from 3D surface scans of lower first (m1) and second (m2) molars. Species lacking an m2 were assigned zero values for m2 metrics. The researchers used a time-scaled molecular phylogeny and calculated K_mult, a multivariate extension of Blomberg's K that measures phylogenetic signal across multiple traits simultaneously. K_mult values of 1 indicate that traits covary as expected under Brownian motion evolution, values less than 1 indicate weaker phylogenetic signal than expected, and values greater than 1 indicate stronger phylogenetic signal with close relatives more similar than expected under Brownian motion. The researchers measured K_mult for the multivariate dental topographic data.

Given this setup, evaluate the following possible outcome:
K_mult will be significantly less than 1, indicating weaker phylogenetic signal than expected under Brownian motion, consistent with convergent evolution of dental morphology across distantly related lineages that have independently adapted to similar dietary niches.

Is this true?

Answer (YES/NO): YES